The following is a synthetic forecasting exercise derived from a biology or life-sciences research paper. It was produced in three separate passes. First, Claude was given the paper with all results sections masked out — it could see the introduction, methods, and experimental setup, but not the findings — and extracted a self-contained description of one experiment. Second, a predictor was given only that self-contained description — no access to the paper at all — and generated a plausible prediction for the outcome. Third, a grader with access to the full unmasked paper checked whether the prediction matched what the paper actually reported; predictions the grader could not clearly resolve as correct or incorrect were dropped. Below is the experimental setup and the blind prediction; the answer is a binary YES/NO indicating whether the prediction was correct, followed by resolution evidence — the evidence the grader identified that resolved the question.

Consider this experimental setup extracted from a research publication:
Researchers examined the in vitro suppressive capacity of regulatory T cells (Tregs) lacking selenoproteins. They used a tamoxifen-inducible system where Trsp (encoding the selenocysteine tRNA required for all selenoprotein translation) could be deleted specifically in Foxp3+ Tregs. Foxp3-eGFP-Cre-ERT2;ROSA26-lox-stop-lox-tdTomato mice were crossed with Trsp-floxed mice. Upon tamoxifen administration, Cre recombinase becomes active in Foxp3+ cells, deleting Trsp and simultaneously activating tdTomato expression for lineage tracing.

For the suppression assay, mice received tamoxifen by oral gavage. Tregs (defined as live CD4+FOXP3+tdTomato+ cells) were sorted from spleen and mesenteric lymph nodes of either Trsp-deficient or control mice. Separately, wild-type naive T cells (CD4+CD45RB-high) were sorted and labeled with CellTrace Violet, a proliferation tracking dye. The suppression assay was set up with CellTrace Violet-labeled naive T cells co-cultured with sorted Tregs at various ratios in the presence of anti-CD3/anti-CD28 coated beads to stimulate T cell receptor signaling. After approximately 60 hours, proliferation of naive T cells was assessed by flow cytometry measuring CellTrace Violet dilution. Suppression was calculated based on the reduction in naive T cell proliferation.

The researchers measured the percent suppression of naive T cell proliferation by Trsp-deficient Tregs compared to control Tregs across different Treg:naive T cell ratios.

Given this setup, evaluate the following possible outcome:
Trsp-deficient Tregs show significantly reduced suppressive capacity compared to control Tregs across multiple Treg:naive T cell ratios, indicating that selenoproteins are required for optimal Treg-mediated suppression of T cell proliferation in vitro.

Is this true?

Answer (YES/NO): NO